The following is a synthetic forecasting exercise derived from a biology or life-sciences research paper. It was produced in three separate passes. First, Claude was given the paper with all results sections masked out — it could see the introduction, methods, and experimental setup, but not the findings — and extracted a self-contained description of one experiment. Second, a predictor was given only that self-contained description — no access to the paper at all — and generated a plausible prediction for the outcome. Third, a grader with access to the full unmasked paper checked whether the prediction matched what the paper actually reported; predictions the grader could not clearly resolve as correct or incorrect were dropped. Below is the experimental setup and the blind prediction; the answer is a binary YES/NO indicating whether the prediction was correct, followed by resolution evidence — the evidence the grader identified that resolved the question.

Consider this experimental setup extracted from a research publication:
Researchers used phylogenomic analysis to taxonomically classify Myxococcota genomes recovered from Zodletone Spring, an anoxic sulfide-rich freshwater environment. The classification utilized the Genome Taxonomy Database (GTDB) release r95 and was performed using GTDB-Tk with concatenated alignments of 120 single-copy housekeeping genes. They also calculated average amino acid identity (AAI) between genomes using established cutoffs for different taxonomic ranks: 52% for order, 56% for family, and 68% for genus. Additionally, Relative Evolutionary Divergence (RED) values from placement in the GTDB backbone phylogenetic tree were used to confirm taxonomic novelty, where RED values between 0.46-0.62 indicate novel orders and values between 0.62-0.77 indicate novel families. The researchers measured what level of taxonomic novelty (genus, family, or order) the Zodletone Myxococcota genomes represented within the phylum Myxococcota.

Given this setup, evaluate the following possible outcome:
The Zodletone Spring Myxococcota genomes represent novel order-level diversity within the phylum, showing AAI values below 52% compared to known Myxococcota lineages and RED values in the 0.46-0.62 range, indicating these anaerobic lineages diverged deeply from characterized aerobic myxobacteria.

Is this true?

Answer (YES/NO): NO